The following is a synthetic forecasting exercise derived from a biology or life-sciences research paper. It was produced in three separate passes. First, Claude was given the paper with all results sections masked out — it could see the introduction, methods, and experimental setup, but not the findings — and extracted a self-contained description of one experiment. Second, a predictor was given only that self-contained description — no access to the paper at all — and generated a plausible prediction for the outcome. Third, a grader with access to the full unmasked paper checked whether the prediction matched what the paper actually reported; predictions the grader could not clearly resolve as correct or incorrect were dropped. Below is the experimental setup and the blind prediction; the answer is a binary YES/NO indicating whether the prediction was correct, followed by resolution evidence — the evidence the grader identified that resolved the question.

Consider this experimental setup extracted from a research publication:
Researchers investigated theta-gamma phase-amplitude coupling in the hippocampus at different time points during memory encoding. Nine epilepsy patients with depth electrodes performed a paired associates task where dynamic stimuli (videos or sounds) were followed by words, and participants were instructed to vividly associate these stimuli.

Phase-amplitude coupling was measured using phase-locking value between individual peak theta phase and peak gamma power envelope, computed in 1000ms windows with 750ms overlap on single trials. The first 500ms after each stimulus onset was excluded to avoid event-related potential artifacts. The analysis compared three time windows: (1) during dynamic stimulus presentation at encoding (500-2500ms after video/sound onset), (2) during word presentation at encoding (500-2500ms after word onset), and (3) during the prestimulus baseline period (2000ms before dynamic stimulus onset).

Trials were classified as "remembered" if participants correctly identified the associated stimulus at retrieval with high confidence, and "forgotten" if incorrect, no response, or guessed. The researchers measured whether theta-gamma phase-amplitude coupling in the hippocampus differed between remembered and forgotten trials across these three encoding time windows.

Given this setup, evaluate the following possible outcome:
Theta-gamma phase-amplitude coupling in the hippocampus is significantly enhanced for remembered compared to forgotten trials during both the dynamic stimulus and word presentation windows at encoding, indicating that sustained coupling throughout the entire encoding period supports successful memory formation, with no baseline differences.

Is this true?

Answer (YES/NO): NO